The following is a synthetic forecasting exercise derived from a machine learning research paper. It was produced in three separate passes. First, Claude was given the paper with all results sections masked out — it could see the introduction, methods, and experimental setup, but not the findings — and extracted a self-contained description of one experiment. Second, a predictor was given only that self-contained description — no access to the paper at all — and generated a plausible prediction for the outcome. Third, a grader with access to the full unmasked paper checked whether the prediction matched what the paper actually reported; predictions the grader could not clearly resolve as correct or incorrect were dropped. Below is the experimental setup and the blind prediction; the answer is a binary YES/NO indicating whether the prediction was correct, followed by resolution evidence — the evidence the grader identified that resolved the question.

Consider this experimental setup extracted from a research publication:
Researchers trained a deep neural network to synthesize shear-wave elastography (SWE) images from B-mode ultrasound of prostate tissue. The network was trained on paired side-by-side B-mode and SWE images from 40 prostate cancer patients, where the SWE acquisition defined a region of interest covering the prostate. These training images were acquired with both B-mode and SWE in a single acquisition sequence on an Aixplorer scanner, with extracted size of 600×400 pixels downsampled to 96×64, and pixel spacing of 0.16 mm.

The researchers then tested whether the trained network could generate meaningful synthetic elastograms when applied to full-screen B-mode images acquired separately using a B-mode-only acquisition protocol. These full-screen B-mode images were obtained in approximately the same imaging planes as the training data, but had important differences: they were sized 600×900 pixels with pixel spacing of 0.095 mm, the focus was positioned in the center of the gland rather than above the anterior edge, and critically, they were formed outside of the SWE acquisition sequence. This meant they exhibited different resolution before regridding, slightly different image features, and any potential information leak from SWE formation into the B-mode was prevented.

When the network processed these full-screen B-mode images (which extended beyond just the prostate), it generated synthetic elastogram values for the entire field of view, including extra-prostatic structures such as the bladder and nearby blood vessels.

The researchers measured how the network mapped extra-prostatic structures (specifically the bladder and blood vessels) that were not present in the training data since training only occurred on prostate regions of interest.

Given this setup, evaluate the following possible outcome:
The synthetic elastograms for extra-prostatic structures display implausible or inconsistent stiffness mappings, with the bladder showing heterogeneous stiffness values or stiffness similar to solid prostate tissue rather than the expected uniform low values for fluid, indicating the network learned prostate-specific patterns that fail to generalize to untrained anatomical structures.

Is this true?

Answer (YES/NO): YES